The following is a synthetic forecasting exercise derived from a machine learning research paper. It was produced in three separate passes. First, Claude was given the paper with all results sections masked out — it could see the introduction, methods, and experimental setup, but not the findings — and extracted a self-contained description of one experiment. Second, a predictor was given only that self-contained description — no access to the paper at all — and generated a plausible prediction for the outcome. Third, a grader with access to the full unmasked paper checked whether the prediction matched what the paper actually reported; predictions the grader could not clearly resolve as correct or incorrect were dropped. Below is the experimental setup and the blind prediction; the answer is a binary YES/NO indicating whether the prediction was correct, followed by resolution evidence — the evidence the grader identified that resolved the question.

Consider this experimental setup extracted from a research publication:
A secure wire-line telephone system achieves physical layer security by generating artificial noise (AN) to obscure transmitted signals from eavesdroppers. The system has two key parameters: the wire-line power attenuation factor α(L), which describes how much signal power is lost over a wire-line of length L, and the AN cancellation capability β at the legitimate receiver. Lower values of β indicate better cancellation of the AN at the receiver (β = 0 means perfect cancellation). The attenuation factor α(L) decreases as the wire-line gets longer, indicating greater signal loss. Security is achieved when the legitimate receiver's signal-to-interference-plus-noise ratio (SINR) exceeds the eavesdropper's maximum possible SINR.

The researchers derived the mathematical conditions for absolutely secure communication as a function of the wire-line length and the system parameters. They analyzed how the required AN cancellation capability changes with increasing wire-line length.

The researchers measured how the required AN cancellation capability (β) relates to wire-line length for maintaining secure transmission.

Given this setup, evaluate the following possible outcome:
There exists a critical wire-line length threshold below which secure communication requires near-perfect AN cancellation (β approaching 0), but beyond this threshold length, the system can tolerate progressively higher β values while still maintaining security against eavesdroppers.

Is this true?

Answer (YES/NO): NO